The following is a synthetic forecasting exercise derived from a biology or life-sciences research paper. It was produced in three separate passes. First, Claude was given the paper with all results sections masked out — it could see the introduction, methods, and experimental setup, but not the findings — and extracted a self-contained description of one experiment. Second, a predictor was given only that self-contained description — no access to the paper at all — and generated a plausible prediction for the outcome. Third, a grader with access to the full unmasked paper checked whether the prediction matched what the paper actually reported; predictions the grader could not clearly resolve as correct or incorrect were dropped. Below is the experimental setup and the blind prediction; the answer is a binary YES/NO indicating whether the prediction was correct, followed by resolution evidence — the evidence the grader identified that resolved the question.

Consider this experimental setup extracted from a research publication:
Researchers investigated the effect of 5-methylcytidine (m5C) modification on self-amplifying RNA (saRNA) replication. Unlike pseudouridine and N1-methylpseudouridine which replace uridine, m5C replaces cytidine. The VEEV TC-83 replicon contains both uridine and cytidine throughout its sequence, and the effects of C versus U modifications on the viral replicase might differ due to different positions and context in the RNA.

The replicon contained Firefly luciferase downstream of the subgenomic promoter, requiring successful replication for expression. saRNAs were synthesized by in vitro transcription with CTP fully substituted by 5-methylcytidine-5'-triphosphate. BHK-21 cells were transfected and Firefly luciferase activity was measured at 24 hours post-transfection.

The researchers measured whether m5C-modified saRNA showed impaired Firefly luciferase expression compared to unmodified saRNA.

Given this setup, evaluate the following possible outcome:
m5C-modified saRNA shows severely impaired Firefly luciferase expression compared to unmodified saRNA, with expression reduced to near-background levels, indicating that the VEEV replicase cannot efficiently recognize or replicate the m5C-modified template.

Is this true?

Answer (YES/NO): NO